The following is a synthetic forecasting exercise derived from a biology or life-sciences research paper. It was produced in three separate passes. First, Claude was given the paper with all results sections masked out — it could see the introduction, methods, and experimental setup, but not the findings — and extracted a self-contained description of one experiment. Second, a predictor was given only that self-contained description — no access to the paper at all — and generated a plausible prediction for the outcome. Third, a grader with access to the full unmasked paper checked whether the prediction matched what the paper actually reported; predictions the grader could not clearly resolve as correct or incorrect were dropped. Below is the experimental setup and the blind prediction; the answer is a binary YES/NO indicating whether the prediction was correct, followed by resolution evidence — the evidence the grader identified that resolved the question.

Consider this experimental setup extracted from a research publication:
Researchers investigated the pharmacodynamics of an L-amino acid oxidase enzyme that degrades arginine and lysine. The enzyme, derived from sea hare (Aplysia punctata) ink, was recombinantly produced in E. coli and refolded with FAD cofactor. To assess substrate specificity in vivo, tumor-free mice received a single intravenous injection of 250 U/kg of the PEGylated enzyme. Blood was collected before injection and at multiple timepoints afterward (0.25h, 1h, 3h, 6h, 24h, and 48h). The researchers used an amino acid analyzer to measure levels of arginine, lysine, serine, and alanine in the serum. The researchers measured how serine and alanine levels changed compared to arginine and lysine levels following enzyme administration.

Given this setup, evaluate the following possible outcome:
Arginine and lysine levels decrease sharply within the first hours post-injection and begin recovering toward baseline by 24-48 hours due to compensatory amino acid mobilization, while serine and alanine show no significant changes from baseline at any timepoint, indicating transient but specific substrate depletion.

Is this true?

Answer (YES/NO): NO